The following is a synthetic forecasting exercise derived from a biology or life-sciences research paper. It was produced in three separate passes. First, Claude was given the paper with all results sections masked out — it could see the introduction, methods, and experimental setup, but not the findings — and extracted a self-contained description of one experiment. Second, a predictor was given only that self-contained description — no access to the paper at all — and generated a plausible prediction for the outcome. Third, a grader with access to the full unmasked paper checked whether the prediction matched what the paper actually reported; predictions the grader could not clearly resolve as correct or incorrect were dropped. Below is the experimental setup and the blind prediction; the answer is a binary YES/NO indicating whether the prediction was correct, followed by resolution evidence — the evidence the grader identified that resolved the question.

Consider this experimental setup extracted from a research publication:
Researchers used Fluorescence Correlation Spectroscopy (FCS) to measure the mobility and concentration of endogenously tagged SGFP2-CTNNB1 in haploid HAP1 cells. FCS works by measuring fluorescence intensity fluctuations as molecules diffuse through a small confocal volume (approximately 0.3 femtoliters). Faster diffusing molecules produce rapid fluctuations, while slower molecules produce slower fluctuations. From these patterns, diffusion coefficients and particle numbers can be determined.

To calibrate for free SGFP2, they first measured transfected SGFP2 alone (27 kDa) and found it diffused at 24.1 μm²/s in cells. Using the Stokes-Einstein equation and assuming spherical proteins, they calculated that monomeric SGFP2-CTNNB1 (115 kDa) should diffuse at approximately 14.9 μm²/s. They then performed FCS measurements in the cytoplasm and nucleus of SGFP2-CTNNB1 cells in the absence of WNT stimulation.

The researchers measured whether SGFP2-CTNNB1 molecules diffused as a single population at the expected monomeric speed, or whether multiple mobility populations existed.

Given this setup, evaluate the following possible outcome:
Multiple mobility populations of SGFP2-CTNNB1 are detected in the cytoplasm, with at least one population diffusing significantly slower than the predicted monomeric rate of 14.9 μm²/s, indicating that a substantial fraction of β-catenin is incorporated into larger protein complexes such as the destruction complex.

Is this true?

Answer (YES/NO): YES